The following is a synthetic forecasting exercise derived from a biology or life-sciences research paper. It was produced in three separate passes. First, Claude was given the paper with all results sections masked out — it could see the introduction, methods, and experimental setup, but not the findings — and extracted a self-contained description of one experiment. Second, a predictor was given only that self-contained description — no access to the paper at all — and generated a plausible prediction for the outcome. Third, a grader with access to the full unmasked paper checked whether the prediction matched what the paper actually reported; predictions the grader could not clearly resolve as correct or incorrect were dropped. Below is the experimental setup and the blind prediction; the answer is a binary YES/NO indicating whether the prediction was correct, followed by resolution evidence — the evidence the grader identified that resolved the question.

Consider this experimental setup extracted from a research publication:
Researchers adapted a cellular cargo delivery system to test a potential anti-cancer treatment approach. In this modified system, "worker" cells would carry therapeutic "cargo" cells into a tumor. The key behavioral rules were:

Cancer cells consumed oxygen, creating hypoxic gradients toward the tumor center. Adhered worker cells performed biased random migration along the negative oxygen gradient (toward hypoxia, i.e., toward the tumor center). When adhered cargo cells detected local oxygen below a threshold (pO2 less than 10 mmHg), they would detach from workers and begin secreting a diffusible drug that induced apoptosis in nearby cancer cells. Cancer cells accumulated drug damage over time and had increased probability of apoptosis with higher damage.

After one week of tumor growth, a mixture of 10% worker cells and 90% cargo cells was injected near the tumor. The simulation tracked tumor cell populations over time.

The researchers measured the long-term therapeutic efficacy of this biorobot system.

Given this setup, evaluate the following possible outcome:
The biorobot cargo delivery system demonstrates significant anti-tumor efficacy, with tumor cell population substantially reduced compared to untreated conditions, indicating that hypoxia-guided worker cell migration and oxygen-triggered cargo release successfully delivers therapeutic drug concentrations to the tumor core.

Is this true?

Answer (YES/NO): NO